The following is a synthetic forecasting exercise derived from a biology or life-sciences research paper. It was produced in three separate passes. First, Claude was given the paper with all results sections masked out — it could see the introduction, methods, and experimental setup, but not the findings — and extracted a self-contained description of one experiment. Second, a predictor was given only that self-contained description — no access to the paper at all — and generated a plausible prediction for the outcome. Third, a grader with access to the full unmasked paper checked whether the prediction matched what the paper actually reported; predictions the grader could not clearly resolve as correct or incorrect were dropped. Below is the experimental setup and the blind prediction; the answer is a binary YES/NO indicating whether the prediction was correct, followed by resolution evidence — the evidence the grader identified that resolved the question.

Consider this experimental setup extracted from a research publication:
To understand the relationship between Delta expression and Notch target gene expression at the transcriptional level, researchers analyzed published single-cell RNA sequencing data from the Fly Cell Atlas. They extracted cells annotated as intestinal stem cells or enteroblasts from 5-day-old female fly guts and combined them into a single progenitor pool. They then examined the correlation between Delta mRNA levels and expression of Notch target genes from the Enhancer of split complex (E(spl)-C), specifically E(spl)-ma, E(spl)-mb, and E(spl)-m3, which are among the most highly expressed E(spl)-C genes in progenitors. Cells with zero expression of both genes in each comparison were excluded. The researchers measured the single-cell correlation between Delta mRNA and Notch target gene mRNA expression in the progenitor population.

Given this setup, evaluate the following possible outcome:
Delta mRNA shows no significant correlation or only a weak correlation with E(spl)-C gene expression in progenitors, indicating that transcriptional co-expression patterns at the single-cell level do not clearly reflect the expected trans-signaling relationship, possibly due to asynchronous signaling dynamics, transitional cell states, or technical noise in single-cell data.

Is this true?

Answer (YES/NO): NO